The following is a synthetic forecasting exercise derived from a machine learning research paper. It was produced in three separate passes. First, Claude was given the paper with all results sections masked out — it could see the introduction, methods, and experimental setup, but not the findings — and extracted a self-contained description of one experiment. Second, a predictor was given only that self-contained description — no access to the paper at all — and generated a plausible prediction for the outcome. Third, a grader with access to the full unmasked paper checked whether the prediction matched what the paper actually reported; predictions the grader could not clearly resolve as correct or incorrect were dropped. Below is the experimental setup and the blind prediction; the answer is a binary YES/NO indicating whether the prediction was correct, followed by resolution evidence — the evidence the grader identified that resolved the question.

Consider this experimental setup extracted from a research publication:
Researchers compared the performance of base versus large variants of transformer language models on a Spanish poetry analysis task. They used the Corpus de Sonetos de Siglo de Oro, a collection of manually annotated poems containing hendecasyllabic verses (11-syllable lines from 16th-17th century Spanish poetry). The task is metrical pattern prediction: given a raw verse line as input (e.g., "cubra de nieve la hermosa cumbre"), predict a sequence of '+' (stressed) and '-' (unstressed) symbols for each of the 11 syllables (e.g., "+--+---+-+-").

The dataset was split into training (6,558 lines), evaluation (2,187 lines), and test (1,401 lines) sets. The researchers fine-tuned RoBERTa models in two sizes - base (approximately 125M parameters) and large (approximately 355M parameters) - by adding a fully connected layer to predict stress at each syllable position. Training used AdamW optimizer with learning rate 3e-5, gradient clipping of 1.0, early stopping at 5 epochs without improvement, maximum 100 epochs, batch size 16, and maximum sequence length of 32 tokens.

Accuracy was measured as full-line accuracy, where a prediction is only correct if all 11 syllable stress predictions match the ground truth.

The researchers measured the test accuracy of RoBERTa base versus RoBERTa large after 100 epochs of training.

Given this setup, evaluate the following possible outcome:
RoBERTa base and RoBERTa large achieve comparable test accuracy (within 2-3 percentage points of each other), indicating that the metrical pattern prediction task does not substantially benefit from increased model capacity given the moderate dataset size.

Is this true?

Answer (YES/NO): NO